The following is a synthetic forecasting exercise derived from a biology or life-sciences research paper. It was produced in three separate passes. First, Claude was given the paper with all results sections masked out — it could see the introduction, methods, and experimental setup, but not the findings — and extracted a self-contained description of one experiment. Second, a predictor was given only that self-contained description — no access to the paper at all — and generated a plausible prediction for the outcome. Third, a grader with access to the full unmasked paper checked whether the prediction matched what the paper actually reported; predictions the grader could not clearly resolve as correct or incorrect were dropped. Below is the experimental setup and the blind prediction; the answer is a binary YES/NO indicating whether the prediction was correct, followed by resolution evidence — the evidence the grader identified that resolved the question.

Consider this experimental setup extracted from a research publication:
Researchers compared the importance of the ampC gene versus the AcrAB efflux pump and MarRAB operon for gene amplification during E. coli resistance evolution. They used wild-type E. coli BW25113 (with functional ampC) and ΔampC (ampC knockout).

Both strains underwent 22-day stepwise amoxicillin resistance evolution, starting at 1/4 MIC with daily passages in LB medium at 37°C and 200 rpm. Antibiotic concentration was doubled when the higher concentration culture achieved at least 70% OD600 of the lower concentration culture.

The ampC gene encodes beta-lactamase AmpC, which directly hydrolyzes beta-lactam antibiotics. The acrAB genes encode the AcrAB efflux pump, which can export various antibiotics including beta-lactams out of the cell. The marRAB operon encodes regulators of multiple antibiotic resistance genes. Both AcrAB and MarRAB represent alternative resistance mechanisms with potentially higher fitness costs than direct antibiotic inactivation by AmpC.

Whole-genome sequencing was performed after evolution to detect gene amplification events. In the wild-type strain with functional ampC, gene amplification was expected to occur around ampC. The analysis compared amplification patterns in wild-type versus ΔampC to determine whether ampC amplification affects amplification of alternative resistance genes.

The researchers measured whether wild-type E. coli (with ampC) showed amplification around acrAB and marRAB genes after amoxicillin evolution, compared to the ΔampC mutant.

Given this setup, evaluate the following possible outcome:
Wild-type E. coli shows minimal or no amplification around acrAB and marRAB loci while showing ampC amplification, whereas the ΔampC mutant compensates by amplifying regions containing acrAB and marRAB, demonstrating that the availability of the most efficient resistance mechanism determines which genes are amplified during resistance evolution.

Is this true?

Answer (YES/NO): YES